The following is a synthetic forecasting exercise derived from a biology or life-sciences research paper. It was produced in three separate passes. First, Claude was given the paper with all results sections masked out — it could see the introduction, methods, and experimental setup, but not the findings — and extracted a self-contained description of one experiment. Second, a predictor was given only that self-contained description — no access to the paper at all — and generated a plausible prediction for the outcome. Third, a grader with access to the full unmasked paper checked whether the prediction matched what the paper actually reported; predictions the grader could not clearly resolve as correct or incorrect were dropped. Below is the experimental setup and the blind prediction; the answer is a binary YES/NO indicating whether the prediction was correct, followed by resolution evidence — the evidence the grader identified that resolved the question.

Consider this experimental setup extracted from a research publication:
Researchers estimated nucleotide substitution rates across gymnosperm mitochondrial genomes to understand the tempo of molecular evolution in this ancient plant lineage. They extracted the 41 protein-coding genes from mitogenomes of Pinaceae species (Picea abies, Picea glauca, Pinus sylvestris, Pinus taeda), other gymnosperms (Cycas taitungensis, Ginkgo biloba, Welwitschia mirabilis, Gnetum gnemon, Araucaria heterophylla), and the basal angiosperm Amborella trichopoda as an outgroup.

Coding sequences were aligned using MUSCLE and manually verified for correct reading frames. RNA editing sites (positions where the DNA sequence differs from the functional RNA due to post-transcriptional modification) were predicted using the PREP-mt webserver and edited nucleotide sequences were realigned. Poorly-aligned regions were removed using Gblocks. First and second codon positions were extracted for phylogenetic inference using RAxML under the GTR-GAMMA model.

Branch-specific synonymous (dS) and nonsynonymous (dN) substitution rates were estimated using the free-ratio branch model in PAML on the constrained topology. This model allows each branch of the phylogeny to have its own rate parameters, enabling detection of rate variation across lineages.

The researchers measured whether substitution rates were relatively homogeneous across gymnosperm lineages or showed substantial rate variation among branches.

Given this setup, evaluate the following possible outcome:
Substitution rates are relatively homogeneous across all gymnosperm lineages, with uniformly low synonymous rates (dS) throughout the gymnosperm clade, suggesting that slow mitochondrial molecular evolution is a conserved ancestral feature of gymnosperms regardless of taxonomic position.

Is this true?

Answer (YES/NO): NO